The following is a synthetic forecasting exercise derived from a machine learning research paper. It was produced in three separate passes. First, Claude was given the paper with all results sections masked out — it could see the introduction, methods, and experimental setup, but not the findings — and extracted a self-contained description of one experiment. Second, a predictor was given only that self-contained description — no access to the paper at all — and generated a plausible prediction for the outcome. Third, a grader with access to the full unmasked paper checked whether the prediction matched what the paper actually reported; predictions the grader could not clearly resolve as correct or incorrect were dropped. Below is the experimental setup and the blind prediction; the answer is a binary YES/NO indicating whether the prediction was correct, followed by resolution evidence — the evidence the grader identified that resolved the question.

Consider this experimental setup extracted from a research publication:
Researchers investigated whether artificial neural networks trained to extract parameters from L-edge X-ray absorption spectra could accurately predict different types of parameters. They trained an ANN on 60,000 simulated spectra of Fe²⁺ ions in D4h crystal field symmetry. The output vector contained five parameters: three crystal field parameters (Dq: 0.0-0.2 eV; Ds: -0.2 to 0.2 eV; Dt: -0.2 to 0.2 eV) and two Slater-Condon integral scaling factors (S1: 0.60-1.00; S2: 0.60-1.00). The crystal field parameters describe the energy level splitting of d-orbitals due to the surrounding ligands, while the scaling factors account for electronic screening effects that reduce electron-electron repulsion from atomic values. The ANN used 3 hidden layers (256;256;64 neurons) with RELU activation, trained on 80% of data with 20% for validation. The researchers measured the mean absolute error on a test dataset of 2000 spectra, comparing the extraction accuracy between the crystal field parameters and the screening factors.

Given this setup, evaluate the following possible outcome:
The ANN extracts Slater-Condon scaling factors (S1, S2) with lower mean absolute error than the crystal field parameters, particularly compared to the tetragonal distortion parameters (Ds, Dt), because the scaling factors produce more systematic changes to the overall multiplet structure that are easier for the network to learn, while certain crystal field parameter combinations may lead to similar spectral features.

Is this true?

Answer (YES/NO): NO